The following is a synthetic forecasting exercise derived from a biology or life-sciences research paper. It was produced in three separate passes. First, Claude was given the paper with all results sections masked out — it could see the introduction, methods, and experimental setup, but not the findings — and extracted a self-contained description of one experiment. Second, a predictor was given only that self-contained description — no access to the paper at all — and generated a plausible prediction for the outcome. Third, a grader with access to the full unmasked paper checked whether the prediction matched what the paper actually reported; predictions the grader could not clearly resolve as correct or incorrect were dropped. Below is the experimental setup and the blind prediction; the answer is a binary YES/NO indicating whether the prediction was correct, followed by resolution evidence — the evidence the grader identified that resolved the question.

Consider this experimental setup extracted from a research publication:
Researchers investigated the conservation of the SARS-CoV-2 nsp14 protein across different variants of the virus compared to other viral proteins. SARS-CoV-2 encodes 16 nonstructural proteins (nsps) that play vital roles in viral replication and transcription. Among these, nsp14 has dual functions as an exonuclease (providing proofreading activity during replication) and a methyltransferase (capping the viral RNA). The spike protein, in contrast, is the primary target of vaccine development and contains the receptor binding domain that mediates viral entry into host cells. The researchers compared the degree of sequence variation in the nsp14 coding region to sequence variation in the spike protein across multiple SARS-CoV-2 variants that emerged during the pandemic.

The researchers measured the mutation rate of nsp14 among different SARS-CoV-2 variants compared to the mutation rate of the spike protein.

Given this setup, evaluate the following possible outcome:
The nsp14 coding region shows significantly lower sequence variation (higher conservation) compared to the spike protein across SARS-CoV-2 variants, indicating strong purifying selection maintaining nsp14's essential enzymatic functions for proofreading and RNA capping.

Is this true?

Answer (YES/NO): YES